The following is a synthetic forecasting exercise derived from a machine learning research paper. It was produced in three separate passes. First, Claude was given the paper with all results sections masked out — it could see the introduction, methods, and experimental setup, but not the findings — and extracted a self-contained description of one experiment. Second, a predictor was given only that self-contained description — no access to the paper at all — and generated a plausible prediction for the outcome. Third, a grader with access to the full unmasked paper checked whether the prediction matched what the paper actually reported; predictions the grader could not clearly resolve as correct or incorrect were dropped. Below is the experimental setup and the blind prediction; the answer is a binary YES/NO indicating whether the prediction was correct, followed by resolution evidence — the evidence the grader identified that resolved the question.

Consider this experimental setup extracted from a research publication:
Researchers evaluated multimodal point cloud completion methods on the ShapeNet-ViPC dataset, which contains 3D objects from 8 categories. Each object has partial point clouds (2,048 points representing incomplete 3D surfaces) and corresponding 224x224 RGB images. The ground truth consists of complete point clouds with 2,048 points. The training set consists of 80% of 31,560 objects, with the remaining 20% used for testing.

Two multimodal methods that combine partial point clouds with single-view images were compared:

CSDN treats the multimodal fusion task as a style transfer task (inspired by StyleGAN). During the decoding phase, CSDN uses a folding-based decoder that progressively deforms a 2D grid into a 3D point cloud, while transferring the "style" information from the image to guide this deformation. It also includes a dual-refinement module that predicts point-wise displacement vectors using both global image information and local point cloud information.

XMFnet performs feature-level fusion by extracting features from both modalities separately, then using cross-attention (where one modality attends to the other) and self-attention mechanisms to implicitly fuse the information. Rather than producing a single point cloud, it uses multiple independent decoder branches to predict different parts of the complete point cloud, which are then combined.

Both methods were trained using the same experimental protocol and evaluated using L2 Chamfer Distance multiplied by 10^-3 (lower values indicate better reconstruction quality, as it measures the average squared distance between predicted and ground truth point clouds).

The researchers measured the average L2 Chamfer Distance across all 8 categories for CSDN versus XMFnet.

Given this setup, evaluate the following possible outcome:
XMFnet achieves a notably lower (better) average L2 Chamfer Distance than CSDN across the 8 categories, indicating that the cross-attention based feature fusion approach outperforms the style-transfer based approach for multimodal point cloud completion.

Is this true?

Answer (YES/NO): YES